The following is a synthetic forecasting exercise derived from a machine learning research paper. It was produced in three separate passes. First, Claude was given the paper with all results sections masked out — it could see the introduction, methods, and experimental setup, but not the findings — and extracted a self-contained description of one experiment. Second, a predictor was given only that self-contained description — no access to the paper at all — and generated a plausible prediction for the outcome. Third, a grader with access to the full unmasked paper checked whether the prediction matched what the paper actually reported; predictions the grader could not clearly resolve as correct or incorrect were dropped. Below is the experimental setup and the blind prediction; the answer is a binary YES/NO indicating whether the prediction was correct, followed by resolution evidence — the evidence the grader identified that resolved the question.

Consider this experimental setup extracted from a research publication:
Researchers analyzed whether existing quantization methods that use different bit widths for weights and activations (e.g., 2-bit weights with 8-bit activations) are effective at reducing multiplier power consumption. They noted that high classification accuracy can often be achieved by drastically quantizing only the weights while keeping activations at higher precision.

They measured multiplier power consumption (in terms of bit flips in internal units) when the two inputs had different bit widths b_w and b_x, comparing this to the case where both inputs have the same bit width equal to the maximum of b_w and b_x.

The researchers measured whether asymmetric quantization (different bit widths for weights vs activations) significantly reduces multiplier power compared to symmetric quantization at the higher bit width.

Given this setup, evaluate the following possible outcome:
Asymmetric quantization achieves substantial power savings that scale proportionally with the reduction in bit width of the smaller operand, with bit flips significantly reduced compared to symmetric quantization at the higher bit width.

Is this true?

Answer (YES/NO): NO